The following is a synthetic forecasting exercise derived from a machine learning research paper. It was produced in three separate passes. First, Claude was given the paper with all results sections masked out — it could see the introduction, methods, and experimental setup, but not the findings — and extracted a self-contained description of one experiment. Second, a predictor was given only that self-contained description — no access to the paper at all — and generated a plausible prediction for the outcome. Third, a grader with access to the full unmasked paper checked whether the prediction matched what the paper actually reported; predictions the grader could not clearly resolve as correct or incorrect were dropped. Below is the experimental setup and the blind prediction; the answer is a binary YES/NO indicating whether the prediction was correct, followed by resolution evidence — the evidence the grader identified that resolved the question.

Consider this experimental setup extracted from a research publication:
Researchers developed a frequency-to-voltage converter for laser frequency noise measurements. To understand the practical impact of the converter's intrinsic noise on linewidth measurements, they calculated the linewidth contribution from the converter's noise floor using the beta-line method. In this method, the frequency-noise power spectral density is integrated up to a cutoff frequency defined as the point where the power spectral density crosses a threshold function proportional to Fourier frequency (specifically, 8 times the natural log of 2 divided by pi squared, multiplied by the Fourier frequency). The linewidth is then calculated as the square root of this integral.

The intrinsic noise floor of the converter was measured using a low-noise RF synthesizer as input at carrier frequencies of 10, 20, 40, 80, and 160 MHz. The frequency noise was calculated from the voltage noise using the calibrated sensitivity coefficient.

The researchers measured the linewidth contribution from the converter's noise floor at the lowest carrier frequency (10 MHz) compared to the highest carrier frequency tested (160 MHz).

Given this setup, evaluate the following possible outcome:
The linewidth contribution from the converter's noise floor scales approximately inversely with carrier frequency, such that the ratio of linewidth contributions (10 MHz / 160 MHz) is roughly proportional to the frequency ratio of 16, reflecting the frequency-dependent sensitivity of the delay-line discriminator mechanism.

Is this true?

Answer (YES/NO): NO